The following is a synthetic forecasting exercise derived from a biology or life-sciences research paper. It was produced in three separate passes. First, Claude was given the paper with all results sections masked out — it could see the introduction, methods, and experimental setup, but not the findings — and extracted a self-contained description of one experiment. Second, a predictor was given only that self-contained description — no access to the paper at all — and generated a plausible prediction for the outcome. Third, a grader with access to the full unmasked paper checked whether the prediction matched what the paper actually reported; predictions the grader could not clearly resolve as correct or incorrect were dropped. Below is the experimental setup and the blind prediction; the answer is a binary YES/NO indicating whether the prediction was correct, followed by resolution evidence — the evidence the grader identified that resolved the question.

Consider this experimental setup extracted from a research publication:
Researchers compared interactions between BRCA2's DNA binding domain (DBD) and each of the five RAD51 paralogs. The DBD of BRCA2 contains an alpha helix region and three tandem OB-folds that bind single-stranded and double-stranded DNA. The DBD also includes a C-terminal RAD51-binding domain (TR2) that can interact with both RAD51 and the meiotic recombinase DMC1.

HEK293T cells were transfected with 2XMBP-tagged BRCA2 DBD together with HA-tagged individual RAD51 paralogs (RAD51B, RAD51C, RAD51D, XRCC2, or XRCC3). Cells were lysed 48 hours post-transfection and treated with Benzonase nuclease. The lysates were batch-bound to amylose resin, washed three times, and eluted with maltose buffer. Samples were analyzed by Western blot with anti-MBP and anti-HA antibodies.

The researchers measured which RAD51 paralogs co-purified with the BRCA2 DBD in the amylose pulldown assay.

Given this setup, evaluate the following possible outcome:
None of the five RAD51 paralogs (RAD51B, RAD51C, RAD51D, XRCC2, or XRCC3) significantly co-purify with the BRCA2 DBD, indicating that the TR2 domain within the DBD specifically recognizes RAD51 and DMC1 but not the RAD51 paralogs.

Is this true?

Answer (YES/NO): NO